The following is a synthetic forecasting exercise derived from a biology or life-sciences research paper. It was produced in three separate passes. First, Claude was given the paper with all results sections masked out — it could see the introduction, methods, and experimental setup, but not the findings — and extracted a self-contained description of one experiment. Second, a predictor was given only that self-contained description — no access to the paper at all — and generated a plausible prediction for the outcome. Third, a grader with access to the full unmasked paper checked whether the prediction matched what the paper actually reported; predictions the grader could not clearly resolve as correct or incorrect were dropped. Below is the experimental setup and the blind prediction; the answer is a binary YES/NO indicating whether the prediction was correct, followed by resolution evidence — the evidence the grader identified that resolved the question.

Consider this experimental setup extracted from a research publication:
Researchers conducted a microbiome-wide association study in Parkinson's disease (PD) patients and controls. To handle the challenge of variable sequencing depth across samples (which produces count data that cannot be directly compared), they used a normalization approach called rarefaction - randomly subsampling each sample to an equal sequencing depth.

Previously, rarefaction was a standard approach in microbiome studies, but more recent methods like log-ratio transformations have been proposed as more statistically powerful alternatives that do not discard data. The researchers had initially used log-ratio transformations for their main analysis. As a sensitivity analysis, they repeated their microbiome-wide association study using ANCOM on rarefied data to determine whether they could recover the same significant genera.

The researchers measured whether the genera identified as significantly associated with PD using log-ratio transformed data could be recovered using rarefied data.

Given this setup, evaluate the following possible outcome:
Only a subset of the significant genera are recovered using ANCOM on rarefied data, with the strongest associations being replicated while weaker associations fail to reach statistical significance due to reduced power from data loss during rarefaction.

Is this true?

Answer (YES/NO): NO